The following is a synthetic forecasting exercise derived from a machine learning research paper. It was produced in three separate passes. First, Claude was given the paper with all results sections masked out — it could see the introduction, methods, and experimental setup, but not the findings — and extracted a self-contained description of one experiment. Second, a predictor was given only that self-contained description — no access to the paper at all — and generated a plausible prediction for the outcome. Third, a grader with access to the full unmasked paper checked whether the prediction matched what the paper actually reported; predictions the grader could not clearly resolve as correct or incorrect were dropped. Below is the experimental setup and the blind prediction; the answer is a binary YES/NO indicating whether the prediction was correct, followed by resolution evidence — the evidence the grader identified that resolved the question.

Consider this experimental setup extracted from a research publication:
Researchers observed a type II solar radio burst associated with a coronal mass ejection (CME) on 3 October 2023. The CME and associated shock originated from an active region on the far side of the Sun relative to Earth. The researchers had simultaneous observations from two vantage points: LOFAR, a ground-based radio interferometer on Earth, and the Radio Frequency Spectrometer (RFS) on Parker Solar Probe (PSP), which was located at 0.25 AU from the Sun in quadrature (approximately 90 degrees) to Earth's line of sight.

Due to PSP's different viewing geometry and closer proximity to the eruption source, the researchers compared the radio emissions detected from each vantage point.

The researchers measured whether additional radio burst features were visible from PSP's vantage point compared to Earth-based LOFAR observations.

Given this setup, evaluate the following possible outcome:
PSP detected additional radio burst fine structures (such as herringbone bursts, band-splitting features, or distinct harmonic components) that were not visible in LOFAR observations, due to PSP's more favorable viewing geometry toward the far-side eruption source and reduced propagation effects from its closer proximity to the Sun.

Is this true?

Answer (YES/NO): NO